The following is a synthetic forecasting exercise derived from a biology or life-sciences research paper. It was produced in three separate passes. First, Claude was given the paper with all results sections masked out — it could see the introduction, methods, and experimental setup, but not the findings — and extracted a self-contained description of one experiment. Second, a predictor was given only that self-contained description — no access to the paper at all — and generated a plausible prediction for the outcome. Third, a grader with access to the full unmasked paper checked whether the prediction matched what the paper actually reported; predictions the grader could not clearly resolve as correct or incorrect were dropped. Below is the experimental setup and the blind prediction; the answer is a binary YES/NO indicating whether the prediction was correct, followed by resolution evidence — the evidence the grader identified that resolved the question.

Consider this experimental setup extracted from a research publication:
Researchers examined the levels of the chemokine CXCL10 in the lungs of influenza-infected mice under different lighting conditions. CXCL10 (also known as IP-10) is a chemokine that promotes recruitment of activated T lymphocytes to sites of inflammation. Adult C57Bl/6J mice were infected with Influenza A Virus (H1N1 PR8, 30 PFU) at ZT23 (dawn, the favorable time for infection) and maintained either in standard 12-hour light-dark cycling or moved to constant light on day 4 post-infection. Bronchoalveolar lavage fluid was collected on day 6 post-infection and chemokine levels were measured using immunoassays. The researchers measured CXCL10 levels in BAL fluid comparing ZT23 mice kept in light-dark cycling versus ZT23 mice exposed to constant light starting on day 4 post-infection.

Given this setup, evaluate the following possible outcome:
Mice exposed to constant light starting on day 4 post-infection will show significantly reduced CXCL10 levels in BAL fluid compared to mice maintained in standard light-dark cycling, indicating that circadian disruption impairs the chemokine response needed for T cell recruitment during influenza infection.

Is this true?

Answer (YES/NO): NO